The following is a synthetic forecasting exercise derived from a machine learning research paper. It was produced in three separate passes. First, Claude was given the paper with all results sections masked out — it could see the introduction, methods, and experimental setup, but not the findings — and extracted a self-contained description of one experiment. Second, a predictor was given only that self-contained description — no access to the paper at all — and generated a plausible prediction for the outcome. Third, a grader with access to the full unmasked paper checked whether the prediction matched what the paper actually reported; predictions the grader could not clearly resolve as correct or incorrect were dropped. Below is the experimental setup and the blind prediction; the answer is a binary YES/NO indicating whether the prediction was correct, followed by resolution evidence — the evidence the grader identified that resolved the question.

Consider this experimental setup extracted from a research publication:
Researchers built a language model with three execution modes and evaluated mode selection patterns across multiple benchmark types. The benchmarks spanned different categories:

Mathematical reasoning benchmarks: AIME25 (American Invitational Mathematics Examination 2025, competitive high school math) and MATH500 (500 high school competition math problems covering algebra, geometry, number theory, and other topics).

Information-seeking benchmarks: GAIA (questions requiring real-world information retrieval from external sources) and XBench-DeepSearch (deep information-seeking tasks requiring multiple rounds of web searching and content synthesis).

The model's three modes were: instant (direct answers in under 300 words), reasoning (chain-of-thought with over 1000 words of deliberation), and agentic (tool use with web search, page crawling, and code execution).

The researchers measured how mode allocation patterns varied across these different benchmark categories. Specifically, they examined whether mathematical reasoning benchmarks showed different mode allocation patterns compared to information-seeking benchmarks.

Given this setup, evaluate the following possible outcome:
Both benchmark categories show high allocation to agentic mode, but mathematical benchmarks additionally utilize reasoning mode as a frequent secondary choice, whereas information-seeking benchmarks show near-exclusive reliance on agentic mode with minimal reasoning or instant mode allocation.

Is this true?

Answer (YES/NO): NO